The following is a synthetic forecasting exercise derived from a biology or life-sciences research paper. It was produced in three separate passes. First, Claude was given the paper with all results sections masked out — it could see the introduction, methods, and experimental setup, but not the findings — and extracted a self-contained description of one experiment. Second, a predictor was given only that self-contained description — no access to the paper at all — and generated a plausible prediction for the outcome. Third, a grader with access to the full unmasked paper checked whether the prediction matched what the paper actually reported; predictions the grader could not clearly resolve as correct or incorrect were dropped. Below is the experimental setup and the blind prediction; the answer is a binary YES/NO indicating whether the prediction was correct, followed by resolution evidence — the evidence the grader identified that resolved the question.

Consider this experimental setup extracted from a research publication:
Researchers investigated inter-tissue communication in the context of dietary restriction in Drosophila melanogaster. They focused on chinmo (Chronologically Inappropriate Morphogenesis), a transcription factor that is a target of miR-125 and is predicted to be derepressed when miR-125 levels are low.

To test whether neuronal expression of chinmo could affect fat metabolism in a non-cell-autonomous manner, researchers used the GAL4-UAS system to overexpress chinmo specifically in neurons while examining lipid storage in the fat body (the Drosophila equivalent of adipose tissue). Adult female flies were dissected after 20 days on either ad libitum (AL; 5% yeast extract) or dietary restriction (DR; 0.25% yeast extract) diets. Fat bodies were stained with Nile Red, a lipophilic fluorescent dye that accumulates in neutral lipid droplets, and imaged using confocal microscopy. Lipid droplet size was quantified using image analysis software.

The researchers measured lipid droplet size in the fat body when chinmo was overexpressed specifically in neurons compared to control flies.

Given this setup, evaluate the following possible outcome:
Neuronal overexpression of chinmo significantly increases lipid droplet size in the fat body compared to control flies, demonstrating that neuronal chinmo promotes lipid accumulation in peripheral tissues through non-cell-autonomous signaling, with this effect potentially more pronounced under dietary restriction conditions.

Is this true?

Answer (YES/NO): NO